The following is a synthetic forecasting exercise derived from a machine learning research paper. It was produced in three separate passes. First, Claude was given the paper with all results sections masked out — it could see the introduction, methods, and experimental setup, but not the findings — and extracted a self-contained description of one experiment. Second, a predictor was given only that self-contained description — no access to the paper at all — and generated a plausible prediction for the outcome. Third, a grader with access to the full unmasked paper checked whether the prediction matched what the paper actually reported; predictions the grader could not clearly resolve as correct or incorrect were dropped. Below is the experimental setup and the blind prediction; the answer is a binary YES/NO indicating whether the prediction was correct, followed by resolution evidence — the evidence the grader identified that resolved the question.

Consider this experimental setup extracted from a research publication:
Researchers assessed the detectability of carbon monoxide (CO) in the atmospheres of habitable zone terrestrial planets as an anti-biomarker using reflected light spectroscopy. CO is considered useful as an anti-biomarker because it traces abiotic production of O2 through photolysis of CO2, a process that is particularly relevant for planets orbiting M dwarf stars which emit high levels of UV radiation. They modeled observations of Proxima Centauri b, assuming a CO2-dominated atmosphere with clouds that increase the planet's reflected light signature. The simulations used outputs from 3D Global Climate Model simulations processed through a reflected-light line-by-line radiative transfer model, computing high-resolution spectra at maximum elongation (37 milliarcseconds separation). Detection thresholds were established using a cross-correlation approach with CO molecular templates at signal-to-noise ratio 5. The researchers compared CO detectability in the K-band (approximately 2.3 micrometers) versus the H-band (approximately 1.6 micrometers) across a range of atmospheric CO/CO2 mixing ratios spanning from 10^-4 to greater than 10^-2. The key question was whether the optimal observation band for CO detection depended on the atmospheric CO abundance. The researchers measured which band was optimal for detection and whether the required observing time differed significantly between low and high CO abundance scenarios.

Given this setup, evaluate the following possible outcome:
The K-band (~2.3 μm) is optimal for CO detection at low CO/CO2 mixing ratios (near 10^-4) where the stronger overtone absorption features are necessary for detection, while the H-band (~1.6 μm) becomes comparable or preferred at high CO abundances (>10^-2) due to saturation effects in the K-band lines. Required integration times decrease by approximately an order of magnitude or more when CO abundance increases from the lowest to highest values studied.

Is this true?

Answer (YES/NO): NO